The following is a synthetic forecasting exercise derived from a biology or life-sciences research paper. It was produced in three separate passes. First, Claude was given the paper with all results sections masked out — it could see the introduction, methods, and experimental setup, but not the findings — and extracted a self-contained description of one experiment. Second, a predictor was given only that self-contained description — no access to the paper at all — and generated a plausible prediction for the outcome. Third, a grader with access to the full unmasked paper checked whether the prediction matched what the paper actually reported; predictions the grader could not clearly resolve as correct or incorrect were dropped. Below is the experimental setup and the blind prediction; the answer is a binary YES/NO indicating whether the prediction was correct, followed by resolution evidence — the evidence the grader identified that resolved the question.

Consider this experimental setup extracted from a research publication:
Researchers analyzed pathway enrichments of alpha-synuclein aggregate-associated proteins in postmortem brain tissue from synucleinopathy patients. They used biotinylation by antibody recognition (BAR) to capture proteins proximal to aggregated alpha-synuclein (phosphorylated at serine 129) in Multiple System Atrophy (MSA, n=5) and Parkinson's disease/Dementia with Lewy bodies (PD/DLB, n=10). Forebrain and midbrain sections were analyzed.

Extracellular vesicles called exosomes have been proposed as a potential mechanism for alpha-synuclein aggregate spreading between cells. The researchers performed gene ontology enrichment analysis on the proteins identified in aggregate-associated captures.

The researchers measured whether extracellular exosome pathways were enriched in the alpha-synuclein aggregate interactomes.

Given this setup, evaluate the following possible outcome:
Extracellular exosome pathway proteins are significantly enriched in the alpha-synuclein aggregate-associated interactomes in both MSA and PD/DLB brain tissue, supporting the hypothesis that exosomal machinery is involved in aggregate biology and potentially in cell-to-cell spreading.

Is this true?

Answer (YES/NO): YES